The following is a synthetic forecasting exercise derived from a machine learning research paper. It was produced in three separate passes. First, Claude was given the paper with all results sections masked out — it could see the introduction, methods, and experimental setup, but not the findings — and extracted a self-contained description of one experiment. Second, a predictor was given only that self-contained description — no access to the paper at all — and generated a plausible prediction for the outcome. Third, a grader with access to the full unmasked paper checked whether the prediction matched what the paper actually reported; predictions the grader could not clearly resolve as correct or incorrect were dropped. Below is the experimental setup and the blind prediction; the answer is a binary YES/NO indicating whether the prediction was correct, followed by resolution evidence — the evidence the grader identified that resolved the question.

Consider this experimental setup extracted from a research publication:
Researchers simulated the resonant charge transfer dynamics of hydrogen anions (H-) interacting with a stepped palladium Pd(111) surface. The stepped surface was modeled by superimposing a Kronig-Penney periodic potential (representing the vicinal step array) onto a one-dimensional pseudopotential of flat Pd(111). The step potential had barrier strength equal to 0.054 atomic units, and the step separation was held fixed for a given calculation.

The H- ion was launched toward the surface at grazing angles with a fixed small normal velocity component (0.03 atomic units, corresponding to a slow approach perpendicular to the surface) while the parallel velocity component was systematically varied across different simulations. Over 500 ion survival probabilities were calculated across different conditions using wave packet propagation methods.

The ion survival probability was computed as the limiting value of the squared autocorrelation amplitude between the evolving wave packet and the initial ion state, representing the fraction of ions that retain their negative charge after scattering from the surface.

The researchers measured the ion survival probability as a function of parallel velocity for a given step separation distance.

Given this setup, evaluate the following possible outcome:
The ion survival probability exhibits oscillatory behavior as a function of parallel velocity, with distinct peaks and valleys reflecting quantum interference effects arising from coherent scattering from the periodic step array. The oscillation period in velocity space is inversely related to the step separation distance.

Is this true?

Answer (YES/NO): YES